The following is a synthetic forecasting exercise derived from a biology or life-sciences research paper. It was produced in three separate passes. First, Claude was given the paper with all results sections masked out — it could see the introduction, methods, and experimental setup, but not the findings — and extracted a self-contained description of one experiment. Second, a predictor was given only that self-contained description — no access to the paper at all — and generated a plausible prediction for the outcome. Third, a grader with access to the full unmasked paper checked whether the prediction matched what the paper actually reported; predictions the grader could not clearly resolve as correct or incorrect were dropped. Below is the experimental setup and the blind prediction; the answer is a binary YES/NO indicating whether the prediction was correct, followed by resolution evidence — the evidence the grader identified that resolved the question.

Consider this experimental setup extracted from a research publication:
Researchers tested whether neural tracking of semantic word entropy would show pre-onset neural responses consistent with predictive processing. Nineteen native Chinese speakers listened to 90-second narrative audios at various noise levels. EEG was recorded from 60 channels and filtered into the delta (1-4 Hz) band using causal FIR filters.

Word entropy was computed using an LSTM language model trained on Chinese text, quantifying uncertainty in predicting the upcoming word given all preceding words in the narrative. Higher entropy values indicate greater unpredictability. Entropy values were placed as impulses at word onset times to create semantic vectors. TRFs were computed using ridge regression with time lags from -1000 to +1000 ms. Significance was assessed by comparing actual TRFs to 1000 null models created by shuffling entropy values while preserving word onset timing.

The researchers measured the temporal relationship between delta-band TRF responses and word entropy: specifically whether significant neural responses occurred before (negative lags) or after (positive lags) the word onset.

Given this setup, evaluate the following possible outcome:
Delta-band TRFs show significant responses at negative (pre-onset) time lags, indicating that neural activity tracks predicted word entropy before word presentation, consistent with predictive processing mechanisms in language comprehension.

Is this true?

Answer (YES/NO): YES